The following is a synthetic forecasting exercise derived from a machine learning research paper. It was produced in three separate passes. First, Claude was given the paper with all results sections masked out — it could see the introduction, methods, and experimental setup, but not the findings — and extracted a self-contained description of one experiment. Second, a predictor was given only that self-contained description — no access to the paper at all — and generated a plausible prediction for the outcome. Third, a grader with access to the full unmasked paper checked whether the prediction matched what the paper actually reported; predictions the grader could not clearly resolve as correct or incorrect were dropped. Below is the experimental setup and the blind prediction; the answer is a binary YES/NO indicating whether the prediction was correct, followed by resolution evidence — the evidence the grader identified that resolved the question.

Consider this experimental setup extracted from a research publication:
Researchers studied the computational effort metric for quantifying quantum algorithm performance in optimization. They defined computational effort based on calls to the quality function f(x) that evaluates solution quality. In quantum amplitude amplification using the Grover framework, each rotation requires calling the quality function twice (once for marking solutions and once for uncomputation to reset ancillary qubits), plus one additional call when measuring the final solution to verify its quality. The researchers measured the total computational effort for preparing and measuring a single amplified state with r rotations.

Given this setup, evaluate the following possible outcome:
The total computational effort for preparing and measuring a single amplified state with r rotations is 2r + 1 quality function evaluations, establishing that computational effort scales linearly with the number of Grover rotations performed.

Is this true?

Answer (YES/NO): YES